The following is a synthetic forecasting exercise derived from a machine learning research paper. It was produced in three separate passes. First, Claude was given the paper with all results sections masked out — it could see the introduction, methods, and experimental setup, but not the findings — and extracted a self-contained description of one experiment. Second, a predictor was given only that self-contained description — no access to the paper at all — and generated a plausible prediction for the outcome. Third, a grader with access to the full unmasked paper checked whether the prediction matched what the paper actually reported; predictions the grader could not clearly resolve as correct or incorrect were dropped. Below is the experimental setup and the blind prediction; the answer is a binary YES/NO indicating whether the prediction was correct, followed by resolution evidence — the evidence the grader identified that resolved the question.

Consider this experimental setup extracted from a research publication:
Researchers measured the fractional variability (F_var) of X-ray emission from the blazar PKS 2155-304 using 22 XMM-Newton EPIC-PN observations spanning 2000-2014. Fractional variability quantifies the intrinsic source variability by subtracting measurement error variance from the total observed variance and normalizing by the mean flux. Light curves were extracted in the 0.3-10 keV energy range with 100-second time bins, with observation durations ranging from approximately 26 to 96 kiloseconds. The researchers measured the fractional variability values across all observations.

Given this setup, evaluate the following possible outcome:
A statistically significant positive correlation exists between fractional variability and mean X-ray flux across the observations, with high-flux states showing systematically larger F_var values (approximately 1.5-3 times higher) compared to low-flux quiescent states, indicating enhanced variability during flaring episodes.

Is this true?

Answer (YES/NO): NO